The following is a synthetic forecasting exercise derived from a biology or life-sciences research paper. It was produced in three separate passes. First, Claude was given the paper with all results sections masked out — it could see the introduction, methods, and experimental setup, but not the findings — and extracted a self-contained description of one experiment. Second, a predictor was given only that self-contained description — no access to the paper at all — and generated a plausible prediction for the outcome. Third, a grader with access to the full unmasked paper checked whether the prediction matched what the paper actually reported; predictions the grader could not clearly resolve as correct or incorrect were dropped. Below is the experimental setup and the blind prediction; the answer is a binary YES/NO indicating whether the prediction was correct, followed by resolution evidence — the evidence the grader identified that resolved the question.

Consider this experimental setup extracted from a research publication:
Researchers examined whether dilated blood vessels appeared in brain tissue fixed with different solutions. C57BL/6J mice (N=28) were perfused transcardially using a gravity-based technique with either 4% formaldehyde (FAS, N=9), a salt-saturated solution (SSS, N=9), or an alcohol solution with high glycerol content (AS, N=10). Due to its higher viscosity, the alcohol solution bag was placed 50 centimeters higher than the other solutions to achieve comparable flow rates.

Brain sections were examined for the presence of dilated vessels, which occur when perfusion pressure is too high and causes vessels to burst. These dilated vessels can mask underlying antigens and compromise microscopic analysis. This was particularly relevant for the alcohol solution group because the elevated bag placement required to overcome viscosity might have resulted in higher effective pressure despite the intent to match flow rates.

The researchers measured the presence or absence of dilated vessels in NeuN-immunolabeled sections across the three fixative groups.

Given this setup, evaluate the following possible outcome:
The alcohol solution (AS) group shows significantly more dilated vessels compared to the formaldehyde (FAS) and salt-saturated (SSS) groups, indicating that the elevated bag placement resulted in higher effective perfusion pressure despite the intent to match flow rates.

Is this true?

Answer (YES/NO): NO